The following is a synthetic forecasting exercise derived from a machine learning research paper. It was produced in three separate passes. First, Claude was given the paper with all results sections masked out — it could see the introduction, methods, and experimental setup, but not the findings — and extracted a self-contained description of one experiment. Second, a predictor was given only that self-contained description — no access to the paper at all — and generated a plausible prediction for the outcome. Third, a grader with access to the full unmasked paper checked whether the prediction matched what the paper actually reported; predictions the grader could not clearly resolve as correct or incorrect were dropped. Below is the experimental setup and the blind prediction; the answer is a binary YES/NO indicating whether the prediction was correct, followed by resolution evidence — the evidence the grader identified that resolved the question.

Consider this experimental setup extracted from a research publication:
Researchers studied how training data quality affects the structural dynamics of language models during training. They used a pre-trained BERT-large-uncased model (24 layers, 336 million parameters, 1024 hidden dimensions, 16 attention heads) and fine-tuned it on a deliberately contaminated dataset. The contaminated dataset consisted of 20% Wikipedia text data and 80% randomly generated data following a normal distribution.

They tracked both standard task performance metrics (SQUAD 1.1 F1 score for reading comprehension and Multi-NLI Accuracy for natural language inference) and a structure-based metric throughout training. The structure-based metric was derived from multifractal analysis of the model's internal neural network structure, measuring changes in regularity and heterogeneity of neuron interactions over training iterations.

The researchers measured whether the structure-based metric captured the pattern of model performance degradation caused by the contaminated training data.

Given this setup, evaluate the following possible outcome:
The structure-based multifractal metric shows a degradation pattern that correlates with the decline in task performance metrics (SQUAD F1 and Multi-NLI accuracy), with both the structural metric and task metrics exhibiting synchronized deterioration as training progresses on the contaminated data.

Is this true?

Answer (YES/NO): YES